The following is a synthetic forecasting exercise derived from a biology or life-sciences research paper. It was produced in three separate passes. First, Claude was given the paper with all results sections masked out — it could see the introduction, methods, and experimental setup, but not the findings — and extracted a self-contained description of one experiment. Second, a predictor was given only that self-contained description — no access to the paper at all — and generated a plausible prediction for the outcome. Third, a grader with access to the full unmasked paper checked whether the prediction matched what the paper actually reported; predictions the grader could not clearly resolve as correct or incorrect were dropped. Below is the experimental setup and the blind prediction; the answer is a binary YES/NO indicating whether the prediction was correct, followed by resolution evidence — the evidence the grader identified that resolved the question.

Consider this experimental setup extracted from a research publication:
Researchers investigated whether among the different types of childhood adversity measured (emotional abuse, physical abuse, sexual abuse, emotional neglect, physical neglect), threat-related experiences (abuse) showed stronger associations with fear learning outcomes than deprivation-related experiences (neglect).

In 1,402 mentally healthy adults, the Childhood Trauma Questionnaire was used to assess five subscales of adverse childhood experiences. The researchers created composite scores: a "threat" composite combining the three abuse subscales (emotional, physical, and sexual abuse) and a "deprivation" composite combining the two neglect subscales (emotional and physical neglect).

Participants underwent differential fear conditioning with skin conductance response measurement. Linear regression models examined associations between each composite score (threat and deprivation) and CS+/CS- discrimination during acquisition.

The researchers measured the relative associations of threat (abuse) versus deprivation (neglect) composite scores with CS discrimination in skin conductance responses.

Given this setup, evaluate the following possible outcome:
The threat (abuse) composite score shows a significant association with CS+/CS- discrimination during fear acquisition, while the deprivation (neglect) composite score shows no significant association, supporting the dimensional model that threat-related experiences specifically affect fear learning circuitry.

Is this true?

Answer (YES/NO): NO